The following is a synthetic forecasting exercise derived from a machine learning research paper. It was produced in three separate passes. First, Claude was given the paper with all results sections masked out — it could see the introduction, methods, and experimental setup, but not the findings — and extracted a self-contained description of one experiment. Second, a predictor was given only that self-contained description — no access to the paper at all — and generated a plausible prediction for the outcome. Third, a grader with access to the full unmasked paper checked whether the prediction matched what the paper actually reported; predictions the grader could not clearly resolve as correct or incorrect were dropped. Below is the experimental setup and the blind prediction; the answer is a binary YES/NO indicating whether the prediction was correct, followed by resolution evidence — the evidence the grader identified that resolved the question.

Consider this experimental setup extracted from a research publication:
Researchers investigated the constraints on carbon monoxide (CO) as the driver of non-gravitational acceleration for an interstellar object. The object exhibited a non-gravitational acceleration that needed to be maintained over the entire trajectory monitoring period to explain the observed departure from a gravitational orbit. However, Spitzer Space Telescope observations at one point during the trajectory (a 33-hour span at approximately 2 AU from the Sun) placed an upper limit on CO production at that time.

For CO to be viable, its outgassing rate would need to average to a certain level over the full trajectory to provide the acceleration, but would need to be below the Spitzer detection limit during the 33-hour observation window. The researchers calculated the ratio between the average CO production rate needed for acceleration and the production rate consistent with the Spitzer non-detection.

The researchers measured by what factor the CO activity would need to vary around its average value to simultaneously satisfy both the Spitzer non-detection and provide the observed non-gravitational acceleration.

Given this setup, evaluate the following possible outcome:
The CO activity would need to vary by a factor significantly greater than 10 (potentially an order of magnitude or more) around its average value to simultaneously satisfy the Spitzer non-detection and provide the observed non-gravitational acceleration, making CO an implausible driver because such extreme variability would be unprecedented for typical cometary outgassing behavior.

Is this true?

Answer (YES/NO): NO